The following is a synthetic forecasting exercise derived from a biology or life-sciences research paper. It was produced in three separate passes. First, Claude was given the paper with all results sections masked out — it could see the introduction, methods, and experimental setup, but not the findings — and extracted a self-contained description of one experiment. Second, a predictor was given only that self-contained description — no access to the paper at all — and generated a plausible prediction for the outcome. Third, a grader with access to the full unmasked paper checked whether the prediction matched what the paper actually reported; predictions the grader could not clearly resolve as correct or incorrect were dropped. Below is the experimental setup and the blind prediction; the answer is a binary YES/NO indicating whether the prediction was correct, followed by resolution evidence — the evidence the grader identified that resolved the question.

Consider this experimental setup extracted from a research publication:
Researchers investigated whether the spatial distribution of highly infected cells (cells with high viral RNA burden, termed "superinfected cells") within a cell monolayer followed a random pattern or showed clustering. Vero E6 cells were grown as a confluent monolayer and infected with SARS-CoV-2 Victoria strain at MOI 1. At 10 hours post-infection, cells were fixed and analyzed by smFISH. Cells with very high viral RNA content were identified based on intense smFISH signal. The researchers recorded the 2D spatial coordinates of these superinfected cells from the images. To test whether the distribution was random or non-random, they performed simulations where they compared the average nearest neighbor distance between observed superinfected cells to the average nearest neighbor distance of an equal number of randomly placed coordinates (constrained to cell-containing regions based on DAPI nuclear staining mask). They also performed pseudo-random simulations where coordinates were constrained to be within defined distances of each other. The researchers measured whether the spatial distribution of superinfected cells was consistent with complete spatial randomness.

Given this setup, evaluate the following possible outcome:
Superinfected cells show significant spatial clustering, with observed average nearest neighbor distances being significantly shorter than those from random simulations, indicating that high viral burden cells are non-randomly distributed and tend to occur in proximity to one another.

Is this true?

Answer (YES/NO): NO